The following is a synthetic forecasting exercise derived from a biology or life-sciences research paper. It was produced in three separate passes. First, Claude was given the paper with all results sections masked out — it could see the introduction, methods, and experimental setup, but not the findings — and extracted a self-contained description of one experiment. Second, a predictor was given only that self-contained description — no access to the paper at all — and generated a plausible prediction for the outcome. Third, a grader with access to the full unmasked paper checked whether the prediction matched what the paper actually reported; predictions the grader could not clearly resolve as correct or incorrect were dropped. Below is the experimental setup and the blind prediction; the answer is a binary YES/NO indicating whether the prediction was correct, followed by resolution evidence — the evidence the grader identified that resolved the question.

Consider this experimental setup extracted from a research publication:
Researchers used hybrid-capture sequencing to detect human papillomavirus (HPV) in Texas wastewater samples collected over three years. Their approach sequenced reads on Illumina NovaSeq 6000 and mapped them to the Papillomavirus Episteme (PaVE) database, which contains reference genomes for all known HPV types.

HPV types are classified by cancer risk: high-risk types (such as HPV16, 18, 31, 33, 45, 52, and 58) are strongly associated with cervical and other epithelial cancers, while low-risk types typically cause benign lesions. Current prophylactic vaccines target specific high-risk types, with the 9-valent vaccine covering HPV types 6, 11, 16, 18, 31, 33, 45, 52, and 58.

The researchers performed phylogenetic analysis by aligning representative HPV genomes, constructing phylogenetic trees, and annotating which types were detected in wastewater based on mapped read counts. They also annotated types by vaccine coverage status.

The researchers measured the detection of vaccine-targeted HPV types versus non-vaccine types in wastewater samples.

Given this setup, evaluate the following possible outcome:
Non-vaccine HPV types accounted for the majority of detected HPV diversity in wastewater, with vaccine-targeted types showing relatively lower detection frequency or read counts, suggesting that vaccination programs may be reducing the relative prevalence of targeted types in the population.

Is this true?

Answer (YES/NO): NO